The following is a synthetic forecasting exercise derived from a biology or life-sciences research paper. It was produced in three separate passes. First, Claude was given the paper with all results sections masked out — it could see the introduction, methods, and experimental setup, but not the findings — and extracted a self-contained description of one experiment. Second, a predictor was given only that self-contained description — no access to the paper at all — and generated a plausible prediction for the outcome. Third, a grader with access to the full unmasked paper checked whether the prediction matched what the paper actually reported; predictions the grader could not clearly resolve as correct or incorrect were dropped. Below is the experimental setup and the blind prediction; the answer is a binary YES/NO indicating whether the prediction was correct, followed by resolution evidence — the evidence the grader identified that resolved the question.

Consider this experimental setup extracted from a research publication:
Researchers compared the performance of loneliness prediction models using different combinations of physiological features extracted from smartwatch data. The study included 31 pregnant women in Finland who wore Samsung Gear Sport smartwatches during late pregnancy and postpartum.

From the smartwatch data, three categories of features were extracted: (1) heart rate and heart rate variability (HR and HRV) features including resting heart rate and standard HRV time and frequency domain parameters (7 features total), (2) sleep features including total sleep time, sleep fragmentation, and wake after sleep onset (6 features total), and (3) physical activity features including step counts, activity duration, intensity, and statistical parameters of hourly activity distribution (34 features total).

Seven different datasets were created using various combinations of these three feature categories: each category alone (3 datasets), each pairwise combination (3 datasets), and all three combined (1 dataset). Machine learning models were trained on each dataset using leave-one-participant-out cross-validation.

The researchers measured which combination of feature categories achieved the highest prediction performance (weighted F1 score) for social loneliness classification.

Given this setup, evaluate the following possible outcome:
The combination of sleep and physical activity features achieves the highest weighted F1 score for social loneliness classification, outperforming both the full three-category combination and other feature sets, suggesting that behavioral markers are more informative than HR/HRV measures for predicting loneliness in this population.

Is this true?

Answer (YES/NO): NO